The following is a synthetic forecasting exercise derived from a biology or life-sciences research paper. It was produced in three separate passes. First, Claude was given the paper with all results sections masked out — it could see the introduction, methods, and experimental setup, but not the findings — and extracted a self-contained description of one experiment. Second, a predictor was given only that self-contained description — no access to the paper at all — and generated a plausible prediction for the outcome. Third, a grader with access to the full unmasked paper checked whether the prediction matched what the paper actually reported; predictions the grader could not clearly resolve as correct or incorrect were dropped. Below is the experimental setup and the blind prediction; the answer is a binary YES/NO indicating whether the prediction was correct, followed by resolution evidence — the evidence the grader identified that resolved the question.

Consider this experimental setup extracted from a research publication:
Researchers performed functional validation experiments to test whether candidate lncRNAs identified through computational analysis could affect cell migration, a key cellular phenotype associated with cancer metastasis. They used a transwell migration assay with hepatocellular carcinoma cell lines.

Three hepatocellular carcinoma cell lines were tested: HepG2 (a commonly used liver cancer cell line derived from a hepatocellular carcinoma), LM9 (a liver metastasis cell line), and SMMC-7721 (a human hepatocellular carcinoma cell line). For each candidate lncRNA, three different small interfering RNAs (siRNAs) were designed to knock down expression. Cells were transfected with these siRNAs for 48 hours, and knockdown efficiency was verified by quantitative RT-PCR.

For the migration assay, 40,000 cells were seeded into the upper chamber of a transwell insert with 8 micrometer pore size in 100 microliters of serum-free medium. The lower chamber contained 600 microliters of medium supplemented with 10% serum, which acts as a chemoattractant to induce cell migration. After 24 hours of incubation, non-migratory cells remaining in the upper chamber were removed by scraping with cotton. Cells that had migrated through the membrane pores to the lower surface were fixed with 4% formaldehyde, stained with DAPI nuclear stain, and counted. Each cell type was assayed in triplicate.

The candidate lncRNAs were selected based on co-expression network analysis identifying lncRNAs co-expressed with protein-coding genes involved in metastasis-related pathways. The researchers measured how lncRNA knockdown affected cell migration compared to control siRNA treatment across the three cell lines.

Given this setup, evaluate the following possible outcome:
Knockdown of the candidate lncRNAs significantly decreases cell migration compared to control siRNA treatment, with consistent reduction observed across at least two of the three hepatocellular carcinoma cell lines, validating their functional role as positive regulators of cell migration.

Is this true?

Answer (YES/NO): NO